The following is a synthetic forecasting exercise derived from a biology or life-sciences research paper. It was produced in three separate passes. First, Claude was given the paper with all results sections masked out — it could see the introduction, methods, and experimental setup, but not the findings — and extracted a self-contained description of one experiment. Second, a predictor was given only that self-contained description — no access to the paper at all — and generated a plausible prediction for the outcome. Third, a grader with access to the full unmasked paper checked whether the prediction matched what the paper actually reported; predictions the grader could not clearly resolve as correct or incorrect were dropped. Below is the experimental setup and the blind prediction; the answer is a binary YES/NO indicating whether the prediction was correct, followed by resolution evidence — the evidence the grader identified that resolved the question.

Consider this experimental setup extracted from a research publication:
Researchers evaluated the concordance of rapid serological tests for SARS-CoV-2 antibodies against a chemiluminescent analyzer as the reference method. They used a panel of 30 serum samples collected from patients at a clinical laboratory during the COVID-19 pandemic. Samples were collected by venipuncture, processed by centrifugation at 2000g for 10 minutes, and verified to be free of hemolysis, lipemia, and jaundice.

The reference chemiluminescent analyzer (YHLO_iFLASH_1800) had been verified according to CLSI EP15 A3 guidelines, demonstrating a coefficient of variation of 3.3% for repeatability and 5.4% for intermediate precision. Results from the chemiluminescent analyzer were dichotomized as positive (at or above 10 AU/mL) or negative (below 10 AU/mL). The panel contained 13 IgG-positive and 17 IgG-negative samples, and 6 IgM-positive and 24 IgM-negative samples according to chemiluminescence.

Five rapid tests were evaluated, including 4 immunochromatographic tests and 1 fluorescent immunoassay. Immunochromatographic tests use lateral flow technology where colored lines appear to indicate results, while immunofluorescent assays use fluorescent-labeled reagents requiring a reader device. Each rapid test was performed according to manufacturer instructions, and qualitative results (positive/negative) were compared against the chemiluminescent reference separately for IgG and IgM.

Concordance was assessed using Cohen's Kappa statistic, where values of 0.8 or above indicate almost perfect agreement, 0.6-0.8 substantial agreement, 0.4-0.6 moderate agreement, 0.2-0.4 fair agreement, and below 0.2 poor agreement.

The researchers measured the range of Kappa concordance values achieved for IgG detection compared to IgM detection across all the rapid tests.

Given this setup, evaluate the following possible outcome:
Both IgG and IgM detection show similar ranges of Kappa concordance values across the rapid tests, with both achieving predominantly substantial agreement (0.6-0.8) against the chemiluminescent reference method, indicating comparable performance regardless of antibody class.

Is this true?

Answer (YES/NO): NO